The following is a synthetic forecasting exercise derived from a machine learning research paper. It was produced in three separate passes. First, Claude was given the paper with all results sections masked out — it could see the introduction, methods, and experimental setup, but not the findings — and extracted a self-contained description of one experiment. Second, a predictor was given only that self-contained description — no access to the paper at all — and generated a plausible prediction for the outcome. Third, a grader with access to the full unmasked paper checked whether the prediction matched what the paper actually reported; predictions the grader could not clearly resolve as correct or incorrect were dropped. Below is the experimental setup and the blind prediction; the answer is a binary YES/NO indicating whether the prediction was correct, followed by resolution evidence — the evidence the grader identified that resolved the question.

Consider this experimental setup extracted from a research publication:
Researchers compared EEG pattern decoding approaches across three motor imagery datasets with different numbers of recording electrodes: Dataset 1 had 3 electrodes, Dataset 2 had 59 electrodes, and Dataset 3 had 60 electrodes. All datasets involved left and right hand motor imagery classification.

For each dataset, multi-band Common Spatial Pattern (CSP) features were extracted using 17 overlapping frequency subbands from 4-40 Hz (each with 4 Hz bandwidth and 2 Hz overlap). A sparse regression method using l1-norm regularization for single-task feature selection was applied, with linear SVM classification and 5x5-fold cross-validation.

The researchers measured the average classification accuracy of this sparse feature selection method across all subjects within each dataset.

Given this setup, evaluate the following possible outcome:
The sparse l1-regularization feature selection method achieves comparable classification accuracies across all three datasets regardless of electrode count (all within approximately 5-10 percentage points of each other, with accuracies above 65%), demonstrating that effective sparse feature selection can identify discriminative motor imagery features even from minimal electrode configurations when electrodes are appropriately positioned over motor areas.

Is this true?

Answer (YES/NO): YES